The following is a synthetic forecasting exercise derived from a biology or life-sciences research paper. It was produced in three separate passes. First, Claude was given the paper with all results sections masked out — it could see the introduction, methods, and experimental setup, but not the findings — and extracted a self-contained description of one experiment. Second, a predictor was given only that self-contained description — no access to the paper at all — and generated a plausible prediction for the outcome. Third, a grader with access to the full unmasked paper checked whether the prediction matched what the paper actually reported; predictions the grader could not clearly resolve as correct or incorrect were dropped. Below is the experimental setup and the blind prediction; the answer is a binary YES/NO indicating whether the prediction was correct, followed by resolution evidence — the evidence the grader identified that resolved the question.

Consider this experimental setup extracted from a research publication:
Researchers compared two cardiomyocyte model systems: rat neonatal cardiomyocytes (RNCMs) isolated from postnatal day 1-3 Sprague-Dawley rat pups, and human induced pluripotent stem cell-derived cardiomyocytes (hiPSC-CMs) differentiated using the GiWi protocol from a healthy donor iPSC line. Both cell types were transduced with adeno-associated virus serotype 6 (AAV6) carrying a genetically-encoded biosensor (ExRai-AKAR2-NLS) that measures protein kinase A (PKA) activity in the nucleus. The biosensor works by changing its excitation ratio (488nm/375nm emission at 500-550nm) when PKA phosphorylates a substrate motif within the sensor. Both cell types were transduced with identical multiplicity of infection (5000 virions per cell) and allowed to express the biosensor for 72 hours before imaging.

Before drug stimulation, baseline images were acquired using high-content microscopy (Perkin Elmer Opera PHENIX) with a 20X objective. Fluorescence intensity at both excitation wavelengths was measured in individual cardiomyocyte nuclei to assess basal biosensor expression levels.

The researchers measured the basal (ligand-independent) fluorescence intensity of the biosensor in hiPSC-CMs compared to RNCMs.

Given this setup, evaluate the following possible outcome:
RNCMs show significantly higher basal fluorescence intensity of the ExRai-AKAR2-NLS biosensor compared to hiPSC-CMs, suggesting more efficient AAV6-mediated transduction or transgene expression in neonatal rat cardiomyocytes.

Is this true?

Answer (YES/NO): NO